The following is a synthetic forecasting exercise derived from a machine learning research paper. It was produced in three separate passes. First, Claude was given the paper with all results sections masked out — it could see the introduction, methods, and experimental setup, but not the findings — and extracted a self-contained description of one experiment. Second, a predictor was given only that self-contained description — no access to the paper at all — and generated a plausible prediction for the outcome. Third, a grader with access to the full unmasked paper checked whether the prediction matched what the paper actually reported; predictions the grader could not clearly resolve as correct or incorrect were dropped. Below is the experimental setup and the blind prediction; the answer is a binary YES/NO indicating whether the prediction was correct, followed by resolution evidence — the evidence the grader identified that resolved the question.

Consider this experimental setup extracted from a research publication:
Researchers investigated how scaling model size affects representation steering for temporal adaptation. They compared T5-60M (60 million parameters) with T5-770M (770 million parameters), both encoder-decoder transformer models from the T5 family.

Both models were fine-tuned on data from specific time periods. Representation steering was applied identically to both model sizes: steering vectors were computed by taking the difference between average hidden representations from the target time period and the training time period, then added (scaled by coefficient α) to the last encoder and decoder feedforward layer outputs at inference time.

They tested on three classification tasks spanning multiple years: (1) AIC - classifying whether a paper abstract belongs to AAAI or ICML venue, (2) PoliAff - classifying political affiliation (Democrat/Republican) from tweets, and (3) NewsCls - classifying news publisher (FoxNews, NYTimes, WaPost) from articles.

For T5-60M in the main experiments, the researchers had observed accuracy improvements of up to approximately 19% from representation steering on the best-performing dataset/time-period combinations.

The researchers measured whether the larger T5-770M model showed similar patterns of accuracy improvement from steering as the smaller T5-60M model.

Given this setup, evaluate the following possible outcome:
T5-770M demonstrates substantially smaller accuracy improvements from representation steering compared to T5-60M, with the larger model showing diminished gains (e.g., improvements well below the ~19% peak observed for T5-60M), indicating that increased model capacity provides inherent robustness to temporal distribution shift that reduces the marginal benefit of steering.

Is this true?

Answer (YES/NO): NO